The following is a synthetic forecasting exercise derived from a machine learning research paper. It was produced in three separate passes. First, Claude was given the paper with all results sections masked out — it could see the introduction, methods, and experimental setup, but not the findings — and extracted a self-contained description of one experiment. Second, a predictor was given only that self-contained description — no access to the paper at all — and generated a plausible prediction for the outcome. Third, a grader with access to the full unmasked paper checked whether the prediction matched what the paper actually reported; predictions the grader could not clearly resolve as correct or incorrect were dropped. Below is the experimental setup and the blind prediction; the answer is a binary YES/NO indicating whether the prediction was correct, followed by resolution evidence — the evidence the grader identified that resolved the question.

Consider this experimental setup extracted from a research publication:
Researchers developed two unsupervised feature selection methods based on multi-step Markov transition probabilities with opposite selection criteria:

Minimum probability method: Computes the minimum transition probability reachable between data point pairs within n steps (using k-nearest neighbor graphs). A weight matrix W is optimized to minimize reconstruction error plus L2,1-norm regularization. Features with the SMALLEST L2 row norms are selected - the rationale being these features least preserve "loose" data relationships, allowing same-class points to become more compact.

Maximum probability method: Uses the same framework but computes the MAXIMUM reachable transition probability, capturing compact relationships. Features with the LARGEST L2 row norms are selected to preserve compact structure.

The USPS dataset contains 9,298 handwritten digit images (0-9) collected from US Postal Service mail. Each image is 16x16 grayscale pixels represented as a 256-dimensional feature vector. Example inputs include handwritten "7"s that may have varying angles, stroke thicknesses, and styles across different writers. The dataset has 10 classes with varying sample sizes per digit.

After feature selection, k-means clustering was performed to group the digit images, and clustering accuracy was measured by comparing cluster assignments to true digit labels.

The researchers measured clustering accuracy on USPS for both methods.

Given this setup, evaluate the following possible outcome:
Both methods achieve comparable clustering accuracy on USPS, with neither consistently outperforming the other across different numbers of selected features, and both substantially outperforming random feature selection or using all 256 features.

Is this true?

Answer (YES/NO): NO